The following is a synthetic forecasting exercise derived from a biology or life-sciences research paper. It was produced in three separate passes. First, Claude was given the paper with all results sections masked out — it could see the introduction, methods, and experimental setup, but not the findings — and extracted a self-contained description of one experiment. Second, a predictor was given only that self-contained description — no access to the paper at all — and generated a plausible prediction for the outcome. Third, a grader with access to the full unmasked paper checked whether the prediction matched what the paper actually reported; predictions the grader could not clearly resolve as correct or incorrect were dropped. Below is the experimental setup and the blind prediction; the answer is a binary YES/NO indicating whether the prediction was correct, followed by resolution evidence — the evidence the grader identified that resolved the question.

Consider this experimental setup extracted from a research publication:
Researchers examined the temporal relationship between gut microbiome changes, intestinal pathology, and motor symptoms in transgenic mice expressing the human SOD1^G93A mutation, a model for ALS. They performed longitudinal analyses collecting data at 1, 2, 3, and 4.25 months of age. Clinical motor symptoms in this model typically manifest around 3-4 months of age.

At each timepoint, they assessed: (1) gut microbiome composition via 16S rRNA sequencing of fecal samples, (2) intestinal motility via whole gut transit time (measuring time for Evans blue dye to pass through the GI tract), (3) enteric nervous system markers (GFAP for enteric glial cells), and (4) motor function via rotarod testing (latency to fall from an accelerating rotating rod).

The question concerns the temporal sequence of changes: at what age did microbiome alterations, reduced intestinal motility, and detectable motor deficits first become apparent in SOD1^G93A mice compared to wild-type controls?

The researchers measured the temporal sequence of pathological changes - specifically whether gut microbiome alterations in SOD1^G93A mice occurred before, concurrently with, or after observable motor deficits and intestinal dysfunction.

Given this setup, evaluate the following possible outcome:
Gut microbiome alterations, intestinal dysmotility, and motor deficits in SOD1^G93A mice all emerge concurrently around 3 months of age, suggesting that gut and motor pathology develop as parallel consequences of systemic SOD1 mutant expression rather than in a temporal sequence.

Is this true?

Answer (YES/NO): NO